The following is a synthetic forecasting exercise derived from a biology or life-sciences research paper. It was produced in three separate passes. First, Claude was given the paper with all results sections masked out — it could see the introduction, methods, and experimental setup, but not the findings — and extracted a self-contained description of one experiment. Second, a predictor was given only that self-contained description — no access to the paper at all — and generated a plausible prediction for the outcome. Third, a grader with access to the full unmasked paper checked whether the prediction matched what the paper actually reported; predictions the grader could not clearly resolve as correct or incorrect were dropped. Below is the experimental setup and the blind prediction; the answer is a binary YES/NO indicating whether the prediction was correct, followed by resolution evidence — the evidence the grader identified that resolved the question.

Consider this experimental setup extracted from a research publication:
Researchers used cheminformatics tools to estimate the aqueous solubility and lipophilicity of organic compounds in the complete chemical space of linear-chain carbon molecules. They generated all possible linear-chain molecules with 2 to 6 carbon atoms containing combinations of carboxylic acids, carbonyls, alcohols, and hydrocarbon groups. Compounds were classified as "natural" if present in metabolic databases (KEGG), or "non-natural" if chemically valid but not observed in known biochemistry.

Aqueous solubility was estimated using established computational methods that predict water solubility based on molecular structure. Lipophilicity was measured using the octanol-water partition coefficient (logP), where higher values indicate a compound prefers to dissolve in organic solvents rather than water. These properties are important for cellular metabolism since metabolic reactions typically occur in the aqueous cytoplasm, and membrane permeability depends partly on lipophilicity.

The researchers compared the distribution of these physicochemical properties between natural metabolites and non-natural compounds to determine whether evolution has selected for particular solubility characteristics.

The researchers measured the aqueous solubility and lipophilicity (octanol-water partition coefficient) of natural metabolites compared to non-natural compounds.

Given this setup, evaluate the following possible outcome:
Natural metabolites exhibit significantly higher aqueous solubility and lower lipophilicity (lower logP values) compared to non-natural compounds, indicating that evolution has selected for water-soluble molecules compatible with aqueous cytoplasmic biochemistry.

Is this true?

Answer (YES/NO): YES